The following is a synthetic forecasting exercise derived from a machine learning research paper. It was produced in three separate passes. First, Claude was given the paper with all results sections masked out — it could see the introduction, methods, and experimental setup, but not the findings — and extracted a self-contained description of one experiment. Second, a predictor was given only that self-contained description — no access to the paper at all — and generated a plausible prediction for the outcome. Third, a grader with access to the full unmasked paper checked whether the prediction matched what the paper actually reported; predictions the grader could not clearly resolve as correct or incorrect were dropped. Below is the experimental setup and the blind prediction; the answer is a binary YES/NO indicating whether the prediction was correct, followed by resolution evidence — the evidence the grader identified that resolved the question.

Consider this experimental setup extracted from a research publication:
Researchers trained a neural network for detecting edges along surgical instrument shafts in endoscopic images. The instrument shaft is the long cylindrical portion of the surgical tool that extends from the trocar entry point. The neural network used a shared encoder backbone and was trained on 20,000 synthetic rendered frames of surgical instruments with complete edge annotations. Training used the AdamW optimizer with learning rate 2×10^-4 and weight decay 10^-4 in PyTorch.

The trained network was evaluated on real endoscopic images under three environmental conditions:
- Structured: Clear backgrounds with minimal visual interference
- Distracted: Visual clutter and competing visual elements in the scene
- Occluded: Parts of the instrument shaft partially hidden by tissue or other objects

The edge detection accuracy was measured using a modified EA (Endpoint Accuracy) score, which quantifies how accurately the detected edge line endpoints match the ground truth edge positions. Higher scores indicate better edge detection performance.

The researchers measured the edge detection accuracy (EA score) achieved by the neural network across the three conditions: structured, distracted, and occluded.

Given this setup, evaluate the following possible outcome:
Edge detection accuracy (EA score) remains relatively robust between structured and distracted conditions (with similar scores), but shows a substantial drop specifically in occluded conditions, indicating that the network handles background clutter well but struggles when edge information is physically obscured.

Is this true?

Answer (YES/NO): NO